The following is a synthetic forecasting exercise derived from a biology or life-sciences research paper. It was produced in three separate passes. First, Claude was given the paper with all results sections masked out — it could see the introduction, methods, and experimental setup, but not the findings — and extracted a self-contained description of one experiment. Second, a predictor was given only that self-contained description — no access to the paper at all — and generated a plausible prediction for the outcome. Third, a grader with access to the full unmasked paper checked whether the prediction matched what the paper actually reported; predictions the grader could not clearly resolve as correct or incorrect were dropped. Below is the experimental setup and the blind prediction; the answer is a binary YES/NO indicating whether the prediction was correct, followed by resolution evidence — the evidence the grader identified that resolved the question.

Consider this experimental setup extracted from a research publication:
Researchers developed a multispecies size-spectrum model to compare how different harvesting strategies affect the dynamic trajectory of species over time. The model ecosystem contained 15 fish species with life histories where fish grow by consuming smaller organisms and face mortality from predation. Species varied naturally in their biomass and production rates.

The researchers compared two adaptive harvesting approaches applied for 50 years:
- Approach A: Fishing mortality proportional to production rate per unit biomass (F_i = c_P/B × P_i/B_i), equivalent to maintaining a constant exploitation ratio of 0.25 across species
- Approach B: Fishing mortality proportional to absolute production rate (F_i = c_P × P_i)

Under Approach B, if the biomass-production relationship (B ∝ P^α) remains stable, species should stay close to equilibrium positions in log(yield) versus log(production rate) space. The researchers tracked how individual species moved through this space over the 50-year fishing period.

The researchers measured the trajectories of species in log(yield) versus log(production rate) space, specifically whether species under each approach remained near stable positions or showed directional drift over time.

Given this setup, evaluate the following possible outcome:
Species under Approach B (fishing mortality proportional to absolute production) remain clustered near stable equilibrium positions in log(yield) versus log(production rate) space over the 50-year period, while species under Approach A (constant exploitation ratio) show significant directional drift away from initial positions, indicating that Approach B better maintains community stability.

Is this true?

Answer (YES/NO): YES